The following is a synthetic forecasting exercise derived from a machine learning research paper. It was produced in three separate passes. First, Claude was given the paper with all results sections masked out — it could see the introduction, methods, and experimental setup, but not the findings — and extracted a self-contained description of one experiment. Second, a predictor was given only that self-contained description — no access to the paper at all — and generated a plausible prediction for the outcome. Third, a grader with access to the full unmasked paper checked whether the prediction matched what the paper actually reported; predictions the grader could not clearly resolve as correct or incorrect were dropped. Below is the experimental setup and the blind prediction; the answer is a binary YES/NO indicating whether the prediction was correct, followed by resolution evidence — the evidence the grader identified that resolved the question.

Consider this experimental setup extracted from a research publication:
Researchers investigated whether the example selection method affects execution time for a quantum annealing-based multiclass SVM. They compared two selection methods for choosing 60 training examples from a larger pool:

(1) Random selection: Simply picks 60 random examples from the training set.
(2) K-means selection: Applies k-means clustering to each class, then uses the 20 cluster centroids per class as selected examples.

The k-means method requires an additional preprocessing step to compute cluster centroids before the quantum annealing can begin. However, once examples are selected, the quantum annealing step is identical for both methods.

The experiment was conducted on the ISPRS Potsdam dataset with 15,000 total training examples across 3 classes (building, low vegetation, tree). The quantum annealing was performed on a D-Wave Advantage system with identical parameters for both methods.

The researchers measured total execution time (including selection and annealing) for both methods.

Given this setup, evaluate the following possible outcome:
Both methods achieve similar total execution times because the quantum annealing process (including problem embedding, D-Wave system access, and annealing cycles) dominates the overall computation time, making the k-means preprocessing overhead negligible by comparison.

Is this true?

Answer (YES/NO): NO